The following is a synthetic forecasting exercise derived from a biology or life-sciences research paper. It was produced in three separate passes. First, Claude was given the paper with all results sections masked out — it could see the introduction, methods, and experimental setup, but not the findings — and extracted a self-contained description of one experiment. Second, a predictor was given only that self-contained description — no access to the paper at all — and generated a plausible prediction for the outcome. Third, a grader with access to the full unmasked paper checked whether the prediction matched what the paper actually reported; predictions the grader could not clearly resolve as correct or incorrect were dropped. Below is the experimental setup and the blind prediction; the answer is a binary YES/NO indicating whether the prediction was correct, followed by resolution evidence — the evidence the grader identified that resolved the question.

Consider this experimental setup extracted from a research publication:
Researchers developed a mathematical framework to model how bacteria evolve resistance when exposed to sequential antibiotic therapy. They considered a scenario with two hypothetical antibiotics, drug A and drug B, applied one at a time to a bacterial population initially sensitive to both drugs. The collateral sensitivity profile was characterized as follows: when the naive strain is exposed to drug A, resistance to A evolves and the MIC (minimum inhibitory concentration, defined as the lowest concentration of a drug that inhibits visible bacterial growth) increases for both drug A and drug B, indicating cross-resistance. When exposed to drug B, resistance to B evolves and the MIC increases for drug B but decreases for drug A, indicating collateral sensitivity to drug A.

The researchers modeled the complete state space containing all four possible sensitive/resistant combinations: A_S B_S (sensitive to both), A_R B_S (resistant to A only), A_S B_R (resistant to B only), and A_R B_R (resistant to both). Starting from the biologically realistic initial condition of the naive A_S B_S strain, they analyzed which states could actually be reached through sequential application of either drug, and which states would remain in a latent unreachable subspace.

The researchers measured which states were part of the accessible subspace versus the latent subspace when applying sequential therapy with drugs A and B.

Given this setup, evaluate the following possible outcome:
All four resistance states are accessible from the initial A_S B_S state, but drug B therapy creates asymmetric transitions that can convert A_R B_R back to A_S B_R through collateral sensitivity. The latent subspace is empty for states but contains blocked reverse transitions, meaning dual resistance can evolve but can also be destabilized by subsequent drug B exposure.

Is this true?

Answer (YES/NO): NO